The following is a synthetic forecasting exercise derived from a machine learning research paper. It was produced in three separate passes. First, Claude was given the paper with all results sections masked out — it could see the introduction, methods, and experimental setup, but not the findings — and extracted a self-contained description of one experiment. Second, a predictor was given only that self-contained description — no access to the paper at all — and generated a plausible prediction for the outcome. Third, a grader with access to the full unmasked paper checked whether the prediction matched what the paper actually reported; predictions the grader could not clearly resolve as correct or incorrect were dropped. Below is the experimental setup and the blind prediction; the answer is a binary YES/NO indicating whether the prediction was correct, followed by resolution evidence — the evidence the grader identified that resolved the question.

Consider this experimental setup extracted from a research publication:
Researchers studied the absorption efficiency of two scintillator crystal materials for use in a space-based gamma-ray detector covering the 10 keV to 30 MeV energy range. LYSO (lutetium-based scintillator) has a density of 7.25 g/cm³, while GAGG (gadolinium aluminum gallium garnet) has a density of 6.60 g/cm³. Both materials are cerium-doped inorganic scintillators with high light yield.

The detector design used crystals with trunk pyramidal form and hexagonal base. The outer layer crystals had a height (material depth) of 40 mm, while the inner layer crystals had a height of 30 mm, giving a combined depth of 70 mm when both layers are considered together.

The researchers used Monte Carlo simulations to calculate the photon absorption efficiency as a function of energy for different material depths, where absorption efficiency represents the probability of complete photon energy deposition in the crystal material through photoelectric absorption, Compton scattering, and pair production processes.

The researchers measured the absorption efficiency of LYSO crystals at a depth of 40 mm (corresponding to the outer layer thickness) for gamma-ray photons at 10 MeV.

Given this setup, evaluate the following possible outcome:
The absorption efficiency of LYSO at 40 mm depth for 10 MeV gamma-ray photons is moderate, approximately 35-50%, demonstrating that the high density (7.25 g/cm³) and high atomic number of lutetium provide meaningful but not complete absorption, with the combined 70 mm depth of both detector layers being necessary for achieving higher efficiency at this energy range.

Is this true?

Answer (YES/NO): NO